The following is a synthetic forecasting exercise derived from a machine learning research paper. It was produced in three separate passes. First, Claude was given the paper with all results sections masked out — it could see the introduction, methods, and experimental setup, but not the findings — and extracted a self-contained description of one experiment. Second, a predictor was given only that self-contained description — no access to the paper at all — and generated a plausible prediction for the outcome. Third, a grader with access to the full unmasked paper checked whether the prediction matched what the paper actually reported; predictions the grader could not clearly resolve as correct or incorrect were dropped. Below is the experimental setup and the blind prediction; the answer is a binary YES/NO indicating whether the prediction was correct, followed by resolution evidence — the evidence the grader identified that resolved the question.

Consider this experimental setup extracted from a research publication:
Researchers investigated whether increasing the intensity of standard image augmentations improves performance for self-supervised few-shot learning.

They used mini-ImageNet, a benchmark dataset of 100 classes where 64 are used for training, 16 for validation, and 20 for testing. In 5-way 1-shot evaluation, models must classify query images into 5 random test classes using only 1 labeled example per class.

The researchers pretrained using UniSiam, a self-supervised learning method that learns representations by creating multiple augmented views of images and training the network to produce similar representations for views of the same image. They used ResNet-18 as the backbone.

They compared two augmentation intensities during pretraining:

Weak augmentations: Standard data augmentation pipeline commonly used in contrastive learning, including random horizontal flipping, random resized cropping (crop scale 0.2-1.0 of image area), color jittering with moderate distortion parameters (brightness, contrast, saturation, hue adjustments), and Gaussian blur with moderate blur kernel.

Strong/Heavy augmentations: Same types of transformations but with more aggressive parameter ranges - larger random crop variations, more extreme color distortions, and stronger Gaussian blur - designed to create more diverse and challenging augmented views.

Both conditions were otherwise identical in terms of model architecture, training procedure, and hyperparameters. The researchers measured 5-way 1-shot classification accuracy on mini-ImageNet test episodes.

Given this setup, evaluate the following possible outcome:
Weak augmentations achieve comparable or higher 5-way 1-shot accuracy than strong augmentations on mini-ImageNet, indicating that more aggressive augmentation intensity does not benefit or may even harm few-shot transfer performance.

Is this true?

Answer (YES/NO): YES